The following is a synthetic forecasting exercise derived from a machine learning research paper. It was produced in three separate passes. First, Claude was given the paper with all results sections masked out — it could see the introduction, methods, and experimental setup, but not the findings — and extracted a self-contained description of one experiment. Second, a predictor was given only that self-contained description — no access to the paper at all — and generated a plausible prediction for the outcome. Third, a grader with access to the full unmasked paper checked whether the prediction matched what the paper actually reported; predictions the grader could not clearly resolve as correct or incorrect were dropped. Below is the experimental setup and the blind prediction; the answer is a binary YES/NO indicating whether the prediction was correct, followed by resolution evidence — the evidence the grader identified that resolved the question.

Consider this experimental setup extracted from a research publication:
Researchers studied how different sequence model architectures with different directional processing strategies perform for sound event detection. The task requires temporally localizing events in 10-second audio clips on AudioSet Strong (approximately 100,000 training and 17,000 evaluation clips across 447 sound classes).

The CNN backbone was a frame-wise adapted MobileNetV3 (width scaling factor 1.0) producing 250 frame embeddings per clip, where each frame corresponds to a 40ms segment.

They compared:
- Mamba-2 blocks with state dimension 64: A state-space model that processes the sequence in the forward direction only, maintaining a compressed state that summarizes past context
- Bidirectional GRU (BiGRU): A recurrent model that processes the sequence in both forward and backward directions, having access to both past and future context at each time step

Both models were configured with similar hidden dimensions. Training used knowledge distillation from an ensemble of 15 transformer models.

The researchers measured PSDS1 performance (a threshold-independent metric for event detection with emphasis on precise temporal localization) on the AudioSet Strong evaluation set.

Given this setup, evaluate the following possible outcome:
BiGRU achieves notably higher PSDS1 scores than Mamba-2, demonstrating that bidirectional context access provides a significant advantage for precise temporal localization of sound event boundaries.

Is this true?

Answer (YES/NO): YES